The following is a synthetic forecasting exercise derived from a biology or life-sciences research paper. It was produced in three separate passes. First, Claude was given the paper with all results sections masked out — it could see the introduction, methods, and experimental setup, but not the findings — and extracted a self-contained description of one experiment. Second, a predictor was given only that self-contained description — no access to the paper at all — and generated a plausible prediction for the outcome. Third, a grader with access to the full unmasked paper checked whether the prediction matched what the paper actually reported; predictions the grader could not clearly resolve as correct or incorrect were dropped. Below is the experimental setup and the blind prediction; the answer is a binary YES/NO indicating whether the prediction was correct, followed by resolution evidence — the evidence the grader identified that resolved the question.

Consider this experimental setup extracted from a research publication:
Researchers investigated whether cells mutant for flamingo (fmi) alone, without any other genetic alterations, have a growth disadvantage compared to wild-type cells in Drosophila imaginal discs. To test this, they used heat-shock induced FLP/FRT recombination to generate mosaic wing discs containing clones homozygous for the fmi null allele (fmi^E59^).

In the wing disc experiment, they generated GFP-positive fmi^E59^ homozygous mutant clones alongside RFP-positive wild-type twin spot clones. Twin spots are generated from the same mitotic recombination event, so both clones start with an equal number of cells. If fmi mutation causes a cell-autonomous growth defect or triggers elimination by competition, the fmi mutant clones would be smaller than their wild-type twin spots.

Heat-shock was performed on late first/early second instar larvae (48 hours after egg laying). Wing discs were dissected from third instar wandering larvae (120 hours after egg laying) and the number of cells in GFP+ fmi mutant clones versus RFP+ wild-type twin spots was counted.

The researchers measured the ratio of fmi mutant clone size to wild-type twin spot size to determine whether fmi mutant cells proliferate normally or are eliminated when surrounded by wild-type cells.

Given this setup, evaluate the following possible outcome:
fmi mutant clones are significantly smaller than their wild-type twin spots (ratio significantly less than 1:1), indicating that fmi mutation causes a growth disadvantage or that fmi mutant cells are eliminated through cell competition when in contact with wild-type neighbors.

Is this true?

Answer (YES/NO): NO